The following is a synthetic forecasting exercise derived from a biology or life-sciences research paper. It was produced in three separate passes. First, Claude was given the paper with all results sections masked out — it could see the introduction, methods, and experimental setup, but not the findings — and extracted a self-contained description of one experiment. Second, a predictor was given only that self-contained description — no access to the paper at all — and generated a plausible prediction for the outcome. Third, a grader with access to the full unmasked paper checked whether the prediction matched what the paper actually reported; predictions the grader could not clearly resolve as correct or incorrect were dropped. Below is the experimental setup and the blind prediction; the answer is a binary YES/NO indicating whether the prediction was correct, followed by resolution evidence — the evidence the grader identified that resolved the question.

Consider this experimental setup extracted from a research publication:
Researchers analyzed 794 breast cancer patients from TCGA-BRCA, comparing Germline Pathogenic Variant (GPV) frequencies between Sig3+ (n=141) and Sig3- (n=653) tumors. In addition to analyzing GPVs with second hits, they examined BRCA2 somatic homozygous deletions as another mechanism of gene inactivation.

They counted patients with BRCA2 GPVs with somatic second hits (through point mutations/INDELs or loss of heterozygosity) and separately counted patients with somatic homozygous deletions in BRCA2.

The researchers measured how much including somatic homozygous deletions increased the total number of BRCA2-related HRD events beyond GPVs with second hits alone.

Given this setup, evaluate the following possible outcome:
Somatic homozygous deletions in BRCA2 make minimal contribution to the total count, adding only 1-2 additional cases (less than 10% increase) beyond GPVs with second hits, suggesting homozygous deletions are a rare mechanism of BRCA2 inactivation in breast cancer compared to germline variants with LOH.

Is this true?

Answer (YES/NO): NO